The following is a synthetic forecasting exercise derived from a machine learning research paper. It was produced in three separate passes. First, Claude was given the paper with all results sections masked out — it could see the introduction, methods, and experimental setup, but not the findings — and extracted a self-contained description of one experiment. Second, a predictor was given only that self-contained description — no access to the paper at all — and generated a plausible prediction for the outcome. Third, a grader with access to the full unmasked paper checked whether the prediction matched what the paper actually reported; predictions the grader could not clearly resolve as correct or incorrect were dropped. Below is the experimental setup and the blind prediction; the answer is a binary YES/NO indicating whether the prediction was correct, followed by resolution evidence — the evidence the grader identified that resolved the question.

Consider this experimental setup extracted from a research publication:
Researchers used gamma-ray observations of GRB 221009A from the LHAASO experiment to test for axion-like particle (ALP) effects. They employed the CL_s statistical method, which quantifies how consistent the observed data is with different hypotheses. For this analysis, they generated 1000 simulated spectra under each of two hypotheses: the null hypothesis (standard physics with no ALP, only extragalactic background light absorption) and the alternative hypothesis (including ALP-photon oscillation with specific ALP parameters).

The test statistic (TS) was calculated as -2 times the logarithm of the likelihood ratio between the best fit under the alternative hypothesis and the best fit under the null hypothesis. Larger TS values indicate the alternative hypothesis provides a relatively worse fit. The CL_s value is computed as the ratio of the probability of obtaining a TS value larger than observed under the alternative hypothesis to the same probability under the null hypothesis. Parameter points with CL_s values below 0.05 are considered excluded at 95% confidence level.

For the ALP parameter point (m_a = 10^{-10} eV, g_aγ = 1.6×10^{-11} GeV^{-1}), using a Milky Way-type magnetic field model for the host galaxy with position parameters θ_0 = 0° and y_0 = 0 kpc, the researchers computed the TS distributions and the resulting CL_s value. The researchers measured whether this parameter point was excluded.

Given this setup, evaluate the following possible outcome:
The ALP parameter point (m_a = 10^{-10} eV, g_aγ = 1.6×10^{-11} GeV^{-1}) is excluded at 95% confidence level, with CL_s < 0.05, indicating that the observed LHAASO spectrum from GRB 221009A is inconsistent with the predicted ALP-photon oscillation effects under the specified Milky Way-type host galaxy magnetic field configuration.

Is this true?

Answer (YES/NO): NO